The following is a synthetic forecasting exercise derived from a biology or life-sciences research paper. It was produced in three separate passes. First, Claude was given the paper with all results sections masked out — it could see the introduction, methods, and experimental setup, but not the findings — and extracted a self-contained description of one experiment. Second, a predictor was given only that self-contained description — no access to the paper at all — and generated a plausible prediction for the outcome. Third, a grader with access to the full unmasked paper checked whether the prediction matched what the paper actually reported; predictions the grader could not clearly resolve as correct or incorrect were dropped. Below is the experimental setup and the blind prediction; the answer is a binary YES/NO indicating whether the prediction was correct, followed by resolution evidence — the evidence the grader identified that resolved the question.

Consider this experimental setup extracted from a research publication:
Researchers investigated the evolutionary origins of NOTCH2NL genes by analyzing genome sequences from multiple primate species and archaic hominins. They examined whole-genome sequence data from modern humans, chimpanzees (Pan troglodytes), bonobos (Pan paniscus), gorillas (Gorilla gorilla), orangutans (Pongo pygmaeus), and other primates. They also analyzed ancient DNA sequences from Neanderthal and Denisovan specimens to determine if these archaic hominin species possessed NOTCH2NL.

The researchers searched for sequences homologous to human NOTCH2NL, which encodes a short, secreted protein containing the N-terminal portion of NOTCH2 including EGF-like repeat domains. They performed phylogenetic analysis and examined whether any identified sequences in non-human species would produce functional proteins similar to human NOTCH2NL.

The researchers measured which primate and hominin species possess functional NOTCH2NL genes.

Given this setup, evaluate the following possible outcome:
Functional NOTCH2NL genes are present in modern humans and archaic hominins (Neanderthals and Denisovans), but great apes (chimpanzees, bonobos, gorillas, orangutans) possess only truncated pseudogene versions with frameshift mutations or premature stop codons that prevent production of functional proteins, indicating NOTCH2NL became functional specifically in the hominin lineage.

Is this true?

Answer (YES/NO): YES